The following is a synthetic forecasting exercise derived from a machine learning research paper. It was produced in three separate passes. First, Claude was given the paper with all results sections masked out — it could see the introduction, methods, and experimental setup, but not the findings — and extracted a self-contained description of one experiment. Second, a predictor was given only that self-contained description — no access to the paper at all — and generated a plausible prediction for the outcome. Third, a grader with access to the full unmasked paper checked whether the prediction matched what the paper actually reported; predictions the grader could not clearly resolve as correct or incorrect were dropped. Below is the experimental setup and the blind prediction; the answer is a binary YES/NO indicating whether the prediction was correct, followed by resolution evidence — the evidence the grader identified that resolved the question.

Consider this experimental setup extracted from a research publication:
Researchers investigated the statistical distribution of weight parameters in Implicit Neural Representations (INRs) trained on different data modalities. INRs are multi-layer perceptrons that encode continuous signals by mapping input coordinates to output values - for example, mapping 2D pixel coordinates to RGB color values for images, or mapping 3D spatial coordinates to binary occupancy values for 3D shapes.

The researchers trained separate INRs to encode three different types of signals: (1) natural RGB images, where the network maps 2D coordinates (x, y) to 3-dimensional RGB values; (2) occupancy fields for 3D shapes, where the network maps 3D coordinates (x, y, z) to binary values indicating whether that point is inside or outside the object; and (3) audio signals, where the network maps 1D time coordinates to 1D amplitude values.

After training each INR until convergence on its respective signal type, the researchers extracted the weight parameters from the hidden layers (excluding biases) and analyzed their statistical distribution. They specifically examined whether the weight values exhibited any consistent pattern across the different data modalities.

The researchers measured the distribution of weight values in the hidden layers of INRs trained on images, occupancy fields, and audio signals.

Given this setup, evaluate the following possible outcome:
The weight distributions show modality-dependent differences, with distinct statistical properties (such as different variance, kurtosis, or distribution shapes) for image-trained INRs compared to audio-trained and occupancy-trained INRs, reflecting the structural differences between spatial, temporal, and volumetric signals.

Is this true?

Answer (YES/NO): NO